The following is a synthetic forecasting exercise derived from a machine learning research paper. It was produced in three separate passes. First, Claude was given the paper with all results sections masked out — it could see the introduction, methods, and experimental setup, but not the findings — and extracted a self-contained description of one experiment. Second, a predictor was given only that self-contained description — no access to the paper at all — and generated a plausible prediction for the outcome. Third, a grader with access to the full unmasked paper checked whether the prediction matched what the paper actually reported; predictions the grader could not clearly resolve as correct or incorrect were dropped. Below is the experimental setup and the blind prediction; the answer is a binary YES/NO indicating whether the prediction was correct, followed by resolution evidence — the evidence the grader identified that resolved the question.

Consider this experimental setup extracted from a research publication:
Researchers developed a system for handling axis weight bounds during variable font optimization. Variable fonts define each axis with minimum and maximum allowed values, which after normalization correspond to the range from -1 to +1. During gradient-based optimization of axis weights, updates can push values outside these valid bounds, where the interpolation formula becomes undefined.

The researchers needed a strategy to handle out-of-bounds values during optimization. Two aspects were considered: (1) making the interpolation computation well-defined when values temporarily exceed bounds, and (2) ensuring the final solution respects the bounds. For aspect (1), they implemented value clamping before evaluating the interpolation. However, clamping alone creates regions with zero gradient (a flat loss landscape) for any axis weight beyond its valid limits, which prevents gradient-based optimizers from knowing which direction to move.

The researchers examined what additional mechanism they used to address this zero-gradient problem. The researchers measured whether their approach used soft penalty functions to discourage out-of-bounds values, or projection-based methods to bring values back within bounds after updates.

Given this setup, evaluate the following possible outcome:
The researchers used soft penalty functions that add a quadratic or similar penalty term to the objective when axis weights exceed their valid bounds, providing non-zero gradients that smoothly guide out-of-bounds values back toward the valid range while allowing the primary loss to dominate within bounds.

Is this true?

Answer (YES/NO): NO